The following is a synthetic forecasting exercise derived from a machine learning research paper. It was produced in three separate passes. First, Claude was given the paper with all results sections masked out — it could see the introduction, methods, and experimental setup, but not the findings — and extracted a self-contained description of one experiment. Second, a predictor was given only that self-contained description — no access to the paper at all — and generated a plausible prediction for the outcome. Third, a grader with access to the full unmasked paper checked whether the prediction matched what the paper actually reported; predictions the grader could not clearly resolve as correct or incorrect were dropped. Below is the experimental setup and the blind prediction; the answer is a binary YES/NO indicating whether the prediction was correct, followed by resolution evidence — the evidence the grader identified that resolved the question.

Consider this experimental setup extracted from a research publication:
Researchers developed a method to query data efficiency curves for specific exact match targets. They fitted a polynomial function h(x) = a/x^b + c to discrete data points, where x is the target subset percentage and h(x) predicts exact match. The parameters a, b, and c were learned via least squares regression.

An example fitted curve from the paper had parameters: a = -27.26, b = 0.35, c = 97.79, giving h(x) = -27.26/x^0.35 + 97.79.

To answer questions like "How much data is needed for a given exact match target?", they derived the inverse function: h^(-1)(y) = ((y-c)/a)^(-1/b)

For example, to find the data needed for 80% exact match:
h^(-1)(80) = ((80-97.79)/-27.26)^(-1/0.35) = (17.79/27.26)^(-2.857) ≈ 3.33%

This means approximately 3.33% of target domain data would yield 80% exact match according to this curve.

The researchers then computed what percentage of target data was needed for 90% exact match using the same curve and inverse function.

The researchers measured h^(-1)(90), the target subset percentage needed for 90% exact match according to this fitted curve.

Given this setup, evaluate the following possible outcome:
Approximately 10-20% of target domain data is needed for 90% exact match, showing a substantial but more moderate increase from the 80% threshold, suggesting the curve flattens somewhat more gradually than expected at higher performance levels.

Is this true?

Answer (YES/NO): NO